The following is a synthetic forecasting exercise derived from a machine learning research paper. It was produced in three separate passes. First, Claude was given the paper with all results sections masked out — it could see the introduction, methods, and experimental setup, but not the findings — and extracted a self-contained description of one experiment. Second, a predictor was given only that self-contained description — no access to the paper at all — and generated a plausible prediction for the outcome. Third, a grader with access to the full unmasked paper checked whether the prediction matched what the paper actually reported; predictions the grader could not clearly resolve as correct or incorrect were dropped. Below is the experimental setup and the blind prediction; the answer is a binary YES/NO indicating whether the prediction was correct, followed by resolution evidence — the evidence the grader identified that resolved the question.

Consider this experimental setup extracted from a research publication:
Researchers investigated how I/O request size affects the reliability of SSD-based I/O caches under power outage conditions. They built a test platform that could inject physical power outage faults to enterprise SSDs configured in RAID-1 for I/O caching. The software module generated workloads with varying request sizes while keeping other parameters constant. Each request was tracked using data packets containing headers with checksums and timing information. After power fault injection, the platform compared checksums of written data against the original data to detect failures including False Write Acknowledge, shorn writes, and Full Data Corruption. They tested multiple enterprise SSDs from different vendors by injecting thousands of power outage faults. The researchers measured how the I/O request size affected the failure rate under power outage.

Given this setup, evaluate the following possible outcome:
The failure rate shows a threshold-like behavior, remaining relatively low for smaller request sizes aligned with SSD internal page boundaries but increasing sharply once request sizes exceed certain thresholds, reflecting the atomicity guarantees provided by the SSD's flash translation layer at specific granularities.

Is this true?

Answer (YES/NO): NO